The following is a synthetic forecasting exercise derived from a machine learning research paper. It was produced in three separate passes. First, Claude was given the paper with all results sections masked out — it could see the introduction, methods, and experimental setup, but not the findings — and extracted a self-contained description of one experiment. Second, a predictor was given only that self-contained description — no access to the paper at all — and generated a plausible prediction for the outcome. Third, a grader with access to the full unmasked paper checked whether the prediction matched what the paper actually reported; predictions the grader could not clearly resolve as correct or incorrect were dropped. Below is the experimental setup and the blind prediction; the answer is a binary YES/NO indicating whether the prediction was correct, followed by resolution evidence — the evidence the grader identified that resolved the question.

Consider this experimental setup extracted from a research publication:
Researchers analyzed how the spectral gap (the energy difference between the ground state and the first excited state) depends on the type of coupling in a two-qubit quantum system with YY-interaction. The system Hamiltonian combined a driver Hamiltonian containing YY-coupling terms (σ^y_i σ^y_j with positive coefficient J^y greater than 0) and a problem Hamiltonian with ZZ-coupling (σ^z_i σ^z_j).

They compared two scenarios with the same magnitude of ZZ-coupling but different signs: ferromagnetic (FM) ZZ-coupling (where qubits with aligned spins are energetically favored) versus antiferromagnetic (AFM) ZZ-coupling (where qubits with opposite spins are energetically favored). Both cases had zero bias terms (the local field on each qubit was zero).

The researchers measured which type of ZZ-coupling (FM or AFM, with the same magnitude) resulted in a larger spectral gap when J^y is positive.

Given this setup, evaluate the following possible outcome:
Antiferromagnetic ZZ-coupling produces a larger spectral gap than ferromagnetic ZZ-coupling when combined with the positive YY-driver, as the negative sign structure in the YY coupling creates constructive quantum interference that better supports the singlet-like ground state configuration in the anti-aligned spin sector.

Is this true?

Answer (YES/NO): NO